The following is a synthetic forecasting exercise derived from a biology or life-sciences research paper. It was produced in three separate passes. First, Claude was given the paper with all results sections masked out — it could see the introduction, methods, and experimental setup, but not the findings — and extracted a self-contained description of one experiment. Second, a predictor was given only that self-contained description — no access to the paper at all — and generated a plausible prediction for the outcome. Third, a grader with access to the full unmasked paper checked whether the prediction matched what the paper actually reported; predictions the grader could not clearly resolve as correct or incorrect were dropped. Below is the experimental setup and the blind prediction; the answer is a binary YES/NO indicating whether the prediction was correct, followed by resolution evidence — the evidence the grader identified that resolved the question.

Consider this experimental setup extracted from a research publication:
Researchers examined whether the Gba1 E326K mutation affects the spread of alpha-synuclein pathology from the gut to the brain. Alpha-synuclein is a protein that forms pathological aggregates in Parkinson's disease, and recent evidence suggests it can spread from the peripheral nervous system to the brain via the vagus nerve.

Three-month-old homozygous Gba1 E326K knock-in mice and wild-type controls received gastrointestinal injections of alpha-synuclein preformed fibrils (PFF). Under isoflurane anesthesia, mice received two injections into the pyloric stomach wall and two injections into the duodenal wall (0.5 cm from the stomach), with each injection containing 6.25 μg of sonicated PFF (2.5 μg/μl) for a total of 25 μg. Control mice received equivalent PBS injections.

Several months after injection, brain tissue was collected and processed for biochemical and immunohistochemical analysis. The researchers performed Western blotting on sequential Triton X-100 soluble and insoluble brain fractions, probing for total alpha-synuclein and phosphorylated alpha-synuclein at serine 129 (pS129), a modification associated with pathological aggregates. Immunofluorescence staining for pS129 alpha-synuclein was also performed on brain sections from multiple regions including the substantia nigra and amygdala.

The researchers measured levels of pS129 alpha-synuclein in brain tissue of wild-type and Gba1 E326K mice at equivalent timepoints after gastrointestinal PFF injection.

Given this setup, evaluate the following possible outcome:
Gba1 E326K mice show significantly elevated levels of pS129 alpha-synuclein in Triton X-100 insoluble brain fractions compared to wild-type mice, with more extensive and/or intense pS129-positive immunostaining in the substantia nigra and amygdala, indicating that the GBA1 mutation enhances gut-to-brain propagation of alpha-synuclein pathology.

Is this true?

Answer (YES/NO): NO